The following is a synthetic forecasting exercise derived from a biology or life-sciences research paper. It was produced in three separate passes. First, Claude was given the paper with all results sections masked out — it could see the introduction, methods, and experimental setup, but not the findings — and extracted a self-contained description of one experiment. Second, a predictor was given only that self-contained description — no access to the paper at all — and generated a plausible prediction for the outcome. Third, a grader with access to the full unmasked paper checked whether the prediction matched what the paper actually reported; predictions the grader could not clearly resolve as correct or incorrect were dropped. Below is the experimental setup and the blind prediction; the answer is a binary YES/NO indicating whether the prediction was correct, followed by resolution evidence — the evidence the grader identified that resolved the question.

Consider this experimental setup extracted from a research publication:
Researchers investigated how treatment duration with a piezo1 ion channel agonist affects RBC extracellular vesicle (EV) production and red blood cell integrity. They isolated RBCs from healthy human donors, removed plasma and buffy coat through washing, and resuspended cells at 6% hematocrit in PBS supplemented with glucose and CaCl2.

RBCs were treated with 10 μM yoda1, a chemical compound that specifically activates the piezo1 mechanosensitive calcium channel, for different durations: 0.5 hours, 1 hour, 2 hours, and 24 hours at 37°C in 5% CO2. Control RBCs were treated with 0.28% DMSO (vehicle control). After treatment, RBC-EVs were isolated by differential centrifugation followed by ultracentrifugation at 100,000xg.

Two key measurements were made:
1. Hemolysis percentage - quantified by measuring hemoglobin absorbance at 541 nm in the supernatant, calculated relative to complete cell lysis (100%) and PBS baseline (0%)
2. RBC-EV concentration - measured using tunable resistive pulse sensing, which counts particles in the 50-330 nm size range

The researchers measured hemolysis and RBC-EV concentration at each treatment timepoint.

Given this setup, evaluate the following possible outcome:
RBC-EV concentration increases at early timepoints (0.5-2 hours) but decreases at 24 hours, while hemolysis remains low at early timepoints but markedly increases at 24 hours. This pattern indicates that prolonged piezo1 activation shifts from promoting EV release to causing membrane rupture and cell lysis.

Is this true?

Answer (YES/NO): NO